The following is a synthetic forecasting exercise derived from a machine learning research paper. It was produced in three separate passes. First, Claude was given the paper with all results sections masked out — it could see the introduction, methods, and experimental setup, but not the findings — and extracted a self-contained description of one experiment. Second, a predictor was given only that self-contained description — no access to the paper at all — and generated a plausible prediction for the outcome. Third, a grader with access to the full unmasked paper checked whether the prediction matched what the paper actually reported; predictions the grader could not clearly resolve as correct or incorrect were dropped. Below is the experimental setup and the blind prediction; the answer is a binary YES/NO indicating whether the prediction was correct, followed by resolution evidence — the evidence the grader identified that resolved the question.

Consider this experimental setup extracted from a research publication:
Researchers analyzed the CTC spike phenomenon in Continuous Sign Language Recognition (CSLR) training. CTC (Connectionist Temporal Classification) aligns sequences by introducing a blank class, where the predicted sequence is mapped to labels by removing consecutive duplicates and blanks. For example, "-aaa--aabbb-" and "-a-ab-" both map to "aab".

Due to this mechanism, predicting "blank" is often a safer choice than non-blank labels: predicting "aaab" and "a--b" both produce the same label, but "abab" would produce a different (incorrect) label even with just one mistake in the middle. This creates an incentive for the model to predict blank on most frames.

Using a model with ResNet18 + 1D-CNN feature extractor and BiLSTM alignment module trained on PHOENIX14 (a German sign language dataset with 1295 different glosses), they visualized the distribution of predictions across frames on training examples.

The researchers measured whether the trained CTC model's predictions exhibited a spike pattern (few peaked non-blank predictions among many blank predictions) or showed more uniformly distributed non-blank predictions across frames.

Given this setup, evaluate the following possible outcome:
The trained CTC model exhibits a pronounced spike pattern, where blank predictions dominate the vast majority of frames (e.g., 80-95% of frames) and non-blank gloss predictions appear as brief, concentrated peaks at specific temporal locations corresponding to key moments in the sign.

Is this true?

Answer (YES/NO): YES